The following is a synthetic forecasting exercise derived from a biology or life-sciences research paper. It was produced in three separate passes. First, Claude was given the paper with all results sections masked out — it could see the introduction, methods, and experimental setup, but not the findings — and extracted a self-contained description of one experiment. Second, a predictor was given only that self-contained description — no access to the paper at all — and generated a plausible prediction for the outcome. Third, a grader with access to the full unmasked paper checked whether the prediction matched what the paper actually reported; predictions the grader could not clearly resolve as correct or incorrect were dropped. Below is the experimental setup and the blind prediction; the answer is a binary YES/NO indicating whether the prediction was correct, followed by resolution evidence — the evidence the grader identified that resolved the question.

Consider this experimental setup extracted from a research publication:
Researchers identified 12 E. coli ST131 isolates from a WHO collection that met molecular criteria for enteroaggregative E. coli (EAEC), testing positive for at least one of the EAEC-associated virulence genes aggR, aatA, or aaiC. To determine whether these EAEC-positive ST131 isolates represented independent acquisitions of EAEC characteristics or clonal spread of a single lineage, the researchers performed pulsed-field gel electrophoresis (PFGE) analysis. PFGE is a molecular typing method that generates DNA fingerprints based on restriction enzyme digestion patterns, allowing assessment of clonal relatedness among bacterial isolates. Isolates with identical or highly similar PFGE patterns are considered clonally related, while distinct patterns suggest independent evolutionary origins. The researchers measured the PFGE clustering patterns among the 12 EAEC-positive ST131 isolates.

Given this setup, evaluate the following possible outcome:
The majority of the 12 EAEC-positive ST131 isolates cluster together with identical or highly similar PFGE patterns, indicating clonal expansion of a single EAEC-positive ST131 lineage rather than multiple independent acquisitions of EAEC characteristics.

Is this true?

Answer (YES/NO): NO